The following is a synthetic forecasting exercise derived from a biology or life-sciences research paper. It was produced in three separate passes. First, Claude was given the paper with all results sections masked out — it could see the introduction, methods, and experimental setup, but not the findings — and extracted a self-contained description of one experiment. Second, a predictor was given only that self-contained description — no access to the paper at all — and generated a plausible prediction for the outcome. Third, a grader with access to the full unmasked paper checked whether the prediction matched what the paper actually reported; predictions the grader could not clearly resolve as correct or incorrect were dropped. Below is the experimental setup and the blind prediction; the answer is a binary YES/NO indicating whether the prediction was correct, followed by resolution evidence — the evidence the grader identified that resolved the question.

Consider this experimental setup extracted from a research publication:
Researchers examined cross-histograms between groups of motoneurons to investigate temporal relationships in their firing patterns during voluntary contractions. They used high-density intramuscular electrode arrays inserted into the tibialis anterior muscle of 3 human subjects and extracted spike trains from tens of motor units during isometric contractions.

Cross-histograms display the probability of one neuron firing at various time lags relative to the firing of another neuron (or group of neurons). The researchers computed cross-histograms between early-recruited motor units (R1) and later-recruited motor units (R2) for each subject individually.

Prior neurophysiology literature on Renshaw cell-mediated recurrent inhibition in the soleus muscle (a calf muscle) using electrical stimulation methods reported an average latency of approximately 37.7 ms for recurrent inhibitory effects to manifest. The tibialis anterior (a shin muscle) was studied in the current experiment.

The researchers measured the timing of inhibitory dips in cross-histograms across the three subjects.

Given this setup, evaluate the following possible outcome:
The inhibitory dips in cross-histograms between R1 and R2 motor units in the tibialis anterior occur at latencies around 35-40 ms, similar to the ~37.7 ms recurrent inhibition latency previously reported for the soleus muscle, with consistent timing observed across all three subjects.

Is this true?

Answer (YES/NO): NO